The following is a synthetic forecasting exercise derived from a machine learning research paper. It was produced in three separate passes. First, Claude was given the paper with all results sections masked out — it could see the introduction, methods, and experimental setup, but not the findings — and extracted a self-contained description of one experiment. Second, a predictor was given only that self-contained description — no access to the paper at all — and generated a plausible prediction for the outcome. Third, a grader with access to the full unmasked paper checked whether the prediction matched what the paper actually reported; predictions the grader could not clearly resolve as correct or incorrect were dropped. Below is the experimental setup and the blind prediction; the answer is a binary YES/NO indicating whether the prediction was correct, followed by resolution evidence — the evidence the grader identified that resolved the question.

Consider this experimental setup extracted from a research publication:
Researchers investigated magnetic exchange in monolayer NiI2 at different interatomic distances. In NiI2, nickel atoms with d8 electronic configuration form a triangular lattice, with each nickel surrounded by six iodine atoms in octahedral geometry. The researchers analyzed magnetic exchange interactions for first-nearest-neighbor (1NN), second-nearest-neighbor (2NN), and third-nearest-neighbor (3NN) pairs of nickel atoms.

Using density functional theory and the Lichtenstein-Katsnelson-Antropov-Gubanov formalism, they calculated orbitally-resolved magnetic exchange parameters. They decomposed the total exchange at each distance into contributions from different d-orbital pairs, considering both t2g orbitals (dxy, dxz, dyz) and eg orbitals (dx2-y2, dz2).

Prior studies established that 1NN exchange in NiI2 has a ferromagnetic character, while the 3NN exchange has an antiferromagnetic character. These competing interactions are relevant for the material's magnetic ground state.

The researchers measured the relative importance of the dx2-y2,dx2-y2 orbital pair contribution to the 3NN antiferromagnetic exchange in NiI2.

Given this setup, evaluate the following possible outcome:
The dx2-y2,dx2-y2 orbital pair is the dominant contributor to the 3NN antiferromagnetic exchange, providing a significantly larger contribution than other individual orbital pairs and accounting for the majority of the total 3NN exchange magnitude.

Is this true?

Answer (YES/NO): YES